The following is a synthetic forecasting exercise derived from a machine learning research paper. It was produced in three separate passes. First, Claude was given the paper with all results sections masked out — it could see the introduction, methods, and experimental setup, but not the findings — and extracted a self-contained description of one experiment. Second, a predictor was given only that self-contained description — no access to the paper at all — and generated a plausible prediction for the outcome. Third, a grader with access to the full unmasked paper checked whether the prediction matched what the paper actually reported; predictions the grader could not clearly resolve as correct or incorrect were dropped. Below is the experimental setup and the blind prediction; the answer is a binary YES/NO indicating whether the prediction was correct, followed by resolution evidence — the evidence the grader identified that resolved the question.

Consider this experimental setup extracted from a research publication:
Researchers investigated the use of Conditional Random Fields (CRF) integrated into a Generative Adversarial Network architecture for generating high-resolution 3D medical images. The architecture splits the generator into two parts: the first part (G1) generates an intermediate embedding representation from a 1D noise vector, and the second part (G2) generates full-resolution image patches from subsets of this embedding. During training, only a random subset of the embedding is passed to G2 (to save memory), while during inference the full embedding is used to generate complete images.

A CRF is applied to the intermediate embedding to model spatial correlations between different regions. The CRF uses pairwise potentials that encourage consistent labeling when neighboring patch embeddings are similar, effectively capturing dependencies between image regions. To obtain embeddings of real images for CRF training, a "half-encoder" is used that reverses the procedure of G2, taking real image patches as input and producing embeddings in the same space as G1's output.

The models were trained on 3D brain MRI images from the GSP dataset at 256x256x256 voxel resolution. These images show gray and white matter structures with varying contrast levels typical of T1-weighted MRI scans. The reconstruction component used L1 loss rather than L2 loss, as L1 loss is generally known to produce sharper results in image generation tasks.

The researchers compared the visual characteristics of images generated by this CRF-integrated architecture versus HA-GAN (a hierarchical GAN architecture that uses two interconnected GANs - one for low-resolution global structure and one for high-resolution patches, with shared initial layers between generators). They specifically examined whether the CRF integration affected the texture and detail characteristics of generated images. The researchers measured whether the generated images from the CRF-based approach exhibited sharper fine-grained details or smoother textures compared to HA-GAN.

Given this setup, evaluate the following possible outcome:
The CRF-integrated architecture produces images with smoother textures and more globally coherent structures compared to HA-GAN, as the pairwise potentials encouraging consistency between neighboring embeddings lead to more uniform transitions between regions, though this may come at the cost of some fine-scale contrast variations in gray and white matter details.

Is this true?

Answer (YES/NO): YES